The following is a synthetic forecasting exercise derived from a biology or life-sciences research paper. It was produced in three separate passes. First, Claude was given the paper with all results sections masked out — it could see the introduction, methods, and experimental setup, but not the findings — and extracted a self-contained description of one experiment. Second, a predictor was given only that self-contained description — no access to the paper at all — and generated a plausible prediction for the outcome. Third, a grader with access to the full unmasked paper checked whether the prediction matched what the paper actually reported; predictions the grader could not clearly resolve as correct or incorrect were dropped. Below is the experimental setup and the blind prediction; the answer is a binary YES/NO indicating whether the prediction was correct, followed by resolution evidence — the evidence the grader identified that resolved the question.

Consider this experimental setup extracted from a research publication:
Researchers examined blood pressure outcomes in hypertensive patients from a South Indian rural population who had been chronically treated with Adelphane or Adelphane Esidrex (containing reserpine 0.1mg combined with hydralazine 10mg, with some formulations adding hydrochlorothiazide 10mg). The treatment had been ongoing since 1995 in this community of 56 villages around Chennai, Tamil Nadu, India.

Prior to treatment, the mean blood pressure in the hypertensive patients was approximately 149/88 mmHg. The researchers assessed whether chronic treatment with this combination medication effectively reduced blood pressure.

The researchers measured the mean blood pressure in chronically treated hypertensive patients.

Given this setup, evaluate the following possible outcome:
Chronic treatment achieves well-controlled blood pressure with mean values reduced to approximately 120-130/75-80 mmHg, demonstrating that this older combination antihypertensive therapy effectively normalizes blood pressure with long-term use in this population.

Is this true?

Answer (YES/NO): NO